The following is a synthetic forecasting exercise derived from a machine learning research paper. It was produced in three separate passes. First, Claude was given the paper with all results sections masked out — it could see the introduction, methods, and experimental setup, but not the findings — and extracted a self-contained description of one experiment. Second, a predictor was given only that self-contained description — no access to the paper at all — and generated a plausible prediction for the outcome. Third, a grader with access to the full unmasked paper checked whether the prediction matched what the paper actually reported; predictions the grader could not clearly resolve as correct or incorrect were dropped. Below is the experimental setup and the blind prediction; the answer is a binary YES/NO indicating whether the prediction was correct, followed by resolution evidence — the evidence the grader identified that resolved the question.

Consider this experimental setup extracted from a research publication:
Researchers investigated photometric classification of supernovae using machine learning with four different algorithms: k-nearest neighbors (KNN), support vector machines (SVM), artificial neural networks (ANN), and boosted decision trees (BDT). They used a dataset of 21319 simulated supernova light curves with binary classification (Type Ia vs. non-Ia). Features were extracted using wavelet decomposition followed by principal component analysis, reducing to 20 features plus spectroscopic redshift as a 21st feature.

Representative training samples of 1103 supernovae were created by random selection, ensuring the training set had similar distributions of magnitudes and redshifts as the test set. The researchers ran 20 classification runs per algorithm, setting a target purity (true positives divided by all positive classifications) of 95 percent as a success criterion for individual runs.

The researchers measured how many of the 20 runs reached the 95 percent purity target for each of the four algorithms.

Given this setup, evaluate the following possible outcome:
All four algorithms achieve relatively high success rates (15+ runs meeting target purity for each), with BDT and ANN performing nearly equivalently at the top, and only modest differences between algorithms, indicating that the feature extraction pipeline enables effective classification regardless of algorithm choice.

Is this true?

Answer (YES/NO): NO